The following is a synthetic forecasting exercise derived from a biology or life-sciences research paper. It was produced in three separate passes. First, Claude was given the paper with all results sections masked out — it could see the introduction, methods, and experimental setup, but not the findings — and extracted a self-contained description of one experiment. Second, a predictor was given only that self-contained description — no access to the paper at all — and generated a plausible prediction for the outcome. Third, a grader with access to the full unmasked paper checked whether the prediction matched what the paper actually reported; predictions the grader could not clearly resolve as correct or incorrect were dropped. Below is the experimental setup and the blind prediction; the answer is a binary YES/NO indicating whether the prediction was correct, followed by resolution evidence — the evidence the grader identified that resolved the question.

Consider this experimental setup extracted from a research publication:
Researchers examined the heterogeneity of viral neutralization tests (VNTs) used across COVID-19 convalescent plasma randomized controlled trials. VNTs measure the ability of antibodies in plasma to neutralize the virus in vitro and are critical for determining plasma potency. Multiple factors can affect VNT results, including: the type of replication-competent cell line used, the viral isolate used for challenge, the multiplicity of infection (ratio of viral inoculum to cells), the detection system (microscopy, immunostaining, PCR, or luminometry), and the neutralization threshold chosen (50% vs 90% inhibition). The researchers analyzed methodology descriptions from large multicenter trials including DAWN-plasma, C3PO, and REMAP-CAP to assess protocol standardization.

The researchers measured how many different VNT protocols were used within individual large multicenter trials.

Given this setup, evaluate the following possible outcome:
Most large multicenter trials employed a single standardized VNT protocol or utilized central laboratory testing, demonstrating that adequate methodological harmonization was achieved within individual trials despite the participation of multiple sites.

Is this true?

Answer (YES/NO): NO